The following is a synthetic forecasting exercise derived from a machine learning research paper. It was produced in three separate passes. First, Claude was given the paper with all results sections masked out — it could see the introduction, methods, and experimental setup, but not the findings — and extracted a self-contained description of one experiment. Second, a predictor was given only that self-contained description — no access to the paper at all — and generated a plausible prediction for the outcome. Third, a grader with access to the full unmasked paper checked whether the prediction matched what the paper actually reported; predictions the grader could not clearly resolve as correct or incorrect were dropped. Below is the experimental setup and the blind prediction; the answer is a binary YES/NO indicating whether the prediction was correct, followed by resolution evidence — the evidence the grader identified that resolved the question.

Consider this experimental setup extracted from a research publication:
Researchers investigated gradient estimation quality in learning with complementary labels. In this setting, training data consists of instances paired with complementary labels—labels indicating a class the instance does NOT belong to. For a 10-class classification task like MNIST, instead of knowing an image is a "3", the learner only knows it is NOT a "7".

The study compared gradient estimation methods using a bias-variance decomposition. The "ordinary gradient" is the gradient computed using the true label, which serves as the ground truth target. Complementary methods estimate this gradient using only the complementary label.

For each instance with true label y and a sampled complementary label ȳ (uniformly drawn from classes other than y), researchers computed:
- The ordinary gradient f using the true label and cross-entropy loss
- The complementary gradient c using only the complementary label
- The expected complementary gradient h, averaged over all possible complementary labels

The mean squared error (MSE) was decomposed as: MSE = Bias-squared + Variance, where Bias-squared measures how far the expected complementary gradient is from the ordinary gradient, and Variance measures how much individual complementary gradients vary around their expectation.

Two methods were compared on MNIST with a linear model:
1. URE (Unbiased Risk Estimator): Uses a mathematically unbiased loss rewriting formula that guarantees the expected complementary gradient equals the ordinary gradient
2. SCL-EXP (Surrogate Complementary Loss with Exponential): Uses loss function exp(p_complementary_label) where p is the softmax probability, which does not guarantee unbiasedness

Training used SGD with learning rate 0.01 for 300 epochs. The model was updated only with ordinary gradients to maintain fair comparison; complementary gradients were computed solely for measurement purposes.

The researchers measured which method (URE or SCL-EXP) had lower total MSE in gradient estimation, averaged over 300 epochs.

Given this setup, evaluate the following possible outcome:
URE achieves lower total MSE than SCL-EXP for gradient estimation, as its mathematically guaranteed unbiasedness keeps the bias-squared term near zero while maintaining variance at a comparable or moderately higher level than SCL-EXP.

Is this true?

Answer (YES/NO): NO